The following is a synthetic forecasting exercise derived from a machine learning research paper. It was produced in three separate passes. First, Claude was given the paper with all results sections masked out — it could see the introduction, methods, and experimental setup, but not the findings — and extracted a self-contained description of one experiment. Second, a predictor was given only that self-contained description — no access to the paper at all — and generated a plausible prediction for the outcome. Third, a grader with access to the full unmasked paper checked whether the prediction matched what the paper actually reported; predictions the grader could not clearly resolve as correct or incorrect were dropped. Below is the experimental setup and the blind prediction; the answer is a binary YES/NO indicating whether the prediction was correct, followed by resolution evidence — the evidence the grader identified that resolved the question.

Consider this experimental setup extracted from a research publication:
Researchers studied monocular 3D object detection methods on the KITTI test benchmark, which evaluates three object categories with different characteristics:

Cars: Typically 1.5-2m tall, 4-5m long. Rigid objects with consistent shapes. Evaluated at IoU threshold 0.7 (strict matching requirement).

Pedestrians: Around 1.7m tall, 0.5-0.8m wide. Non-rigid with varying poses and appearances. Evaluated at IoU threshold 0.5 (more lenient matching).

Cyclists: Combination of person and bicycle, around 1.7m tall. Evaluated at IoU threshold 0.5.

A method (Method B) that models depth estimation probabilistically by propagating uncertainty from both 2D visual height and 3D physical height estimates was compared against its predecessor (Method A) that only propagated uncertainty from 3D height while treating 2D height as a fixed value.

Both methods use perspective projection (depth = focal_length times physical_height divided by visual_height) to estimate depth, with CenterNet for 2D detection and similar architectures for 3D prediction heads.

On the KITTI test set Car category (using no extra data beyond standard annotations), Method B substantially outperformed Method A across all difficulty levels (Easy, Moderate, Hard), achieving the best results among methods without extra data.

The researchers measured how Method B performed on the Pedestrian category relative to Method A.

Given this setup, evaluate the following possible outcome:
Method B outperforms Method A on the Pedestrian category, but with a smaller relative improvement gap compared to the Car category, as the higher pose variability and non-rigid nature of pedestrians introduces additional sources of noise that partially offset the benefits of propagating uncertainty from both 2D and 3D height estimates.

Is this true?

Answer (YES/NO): NO